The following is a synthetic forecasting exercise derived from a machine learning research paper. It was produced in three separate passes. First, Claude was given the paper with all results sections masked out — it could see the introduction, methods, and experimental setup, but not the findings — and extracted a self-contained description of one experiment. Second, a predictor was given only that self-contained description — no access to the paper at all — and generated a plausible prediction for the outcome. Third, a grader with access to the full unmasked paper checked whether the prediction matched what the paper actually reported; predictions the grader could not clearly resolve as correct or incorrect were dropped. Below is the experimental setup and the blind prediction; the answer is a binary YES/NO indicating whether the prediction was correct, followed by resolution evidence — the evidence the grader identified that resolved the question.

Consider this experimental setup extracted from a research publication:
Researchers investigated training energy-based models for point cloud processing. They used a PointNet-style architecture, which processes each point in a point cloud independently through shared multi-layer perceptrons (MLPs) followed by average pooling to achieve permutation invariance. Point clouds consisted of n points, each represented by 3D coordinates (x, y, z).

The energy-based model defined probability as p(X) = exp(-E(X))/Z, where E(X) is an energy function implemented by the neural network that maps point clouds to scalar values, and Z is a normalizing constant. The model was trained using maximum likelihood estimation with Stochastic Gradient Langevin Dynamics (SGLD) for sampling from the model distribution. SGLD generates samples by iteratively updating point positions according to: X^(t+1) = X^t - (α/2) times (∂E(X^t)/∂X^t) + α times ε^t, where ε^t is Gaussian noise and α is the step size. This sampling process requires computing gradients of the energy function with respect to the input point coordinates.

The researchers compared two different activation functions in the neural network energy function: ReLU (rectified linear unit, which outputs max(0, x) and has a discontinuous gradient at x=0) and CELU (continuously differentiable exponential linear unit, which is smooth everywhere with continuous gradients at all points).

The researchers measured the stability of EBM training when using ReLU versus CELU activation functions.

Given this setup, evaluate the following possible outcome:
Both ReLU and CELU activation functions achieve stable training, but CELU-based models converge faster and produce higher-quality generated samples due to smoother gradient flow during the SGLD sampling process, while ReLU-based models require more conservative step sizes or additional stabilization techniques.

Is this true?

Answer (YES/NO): NO